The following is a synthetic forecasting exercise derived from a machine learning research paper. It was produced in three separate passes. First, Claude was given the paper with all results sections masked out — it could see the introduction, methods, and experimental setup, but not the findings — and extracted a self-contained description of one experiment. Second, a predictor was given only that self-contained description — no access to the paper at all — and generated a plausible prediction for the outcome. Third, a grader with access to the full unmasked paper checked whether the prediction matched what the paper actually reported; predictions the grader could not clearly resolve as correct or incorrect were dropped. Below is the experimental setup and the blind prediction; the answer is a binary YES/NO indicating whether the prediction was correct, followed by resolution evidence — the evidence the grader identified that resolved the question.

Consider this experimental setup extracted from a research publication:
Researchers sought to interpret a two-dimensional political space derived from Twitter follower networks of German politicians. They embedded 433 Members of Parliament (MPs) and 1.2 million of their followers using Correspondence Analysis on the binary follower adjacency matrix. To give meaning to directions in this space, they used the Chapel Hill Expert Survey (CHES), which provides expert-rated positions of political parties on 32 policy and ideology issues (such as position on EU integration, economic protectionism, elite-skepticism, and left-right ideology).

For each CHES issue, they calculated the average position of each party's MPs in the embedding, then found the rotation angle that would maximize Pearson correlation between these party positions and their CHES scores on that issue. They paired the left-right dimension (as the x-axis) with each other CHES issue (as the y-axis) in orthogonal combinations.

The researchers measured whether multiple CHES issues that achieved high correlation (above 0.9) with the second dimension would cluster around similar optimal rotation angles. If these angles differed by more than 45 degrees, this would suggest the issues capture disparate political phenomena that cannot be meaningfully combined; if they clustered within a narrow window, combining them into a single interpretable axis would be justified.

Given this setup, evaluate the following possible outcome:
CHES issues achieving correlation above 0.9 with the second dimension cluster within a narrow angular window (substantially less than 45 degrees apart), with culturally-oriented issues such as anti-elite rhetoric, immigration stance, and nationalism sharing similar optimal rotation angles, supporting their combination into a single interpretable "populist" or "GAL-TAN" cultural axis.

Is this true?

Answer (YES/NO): NO